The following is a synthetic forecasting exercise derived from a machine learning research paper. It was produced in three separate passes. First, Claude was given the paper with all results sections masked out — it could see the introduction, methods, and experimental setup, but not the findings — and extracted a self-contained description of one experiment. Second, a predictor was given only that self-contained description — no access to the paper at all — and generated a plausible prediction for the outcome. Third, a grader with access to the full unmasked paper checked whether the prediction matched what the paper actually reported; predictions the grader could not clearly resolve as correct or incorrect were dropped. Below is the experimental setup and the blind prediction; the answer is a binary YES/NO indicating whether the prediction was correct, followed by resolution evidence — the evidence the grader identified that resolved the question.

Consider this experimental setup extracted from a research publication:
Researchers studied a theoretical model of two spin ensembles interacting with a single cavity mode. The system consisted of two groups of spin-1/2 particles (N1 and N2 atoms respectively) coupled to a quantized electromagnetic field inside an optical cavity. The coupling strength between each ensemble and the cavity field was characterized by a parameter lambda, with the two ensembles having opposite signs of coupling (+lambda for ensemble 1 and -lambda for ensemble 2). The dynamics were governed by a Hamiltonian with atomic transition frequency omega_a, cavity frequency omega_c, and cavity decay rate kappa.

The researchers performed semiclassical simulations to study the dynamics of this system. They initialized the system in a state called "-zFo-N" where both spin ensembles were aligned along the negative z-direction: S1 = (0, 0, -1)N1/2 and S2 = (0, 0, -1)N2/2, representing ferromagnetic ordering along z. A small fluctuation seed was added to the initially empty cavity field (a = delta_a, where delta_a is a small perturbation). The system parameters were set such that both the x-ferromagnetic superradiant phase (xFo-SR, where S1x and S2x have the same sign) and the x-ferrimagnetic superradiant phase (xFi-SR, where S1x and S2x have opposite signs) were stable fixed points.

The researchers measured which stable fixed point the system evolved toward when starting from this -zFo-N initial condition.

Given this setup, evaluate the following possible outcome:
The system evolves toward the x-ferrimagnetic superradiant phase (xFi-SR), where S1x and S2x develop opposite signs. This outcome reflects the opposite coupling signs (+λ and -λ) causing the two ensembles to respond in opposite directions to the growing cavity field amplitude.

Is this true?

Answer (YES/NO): YES